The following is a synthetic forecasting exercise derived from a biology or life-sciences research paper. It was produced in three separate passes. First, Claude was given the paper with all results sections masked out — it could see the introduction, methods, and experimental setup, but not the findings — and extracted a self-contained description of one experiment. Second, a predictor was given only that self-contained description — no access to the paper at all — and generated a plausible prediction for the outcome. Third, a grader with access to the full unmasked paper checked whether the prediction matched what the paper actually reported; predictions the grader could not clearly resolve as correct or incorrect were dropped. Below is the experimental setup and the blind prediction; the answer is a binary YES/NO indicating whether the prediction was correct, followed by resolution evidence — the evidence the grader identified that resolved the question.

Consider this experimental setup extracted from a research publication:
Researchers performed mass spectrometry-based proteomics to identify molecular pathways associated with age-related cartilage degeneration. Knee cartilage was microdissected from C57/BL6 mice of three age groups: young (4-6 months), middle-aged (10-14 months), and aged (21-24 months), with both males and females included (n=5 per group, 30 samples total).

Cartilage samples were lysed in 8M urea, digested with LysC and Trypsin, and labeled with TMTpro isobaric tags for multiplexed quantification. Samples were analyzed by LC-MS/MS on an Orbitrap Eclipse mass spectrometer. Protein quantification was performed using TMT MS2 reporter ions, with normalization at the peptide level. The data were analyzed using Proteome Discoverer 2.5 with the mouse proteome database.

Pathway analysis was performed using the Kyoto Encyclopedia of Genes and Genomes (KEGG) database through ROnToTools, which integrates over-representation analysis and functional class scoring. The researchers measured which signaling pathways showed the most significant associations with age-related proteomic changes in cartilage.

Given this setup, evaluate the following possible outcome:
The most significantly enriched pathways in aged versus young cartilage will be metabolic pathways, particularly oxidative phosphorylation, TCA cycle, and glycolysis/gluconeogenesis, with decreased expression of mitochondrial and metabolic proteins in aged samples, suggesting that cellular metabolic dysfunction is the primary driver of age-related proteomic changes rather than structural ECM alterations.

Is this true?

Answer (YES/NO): NO